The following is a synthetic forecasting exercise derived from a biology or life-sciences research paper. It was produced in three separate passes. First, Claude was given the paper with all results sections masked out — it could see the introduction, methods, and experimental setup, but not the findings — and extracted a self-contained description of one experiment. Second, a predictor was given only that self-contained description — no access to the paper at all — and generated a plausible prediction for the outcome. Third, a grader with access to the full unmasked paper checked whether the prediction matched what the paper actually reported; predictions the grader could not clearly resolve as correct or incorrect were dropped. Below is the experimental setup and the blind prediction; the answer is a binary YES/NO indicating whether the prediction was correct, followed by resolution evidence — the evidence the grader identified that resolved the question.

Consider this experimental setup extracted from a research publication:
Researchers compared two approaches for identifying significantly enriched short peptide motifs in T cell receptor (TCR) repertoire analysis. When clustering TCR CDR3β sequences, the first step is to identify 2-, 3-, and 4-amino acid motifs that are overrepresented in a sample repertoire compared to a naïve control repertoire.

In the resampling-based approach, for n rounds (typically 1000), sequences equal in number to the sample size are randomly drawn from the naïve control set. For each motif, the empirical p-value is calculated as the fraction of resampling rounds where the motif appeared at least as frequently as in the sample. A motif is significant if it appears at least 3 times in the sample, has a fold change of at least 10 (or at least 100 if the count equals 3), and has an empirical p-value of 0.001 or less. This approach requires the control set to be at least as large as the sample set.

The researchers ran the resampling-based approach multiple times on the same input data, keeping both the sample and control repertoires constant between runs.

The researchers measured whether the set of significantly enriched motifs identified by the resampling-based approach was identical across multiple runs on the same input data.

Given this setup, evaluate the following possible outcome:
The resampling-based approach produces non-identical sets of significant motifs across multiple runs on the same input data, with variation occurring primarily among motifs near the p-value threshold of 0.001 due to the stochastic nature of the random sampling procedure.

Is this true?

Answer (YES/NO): NO